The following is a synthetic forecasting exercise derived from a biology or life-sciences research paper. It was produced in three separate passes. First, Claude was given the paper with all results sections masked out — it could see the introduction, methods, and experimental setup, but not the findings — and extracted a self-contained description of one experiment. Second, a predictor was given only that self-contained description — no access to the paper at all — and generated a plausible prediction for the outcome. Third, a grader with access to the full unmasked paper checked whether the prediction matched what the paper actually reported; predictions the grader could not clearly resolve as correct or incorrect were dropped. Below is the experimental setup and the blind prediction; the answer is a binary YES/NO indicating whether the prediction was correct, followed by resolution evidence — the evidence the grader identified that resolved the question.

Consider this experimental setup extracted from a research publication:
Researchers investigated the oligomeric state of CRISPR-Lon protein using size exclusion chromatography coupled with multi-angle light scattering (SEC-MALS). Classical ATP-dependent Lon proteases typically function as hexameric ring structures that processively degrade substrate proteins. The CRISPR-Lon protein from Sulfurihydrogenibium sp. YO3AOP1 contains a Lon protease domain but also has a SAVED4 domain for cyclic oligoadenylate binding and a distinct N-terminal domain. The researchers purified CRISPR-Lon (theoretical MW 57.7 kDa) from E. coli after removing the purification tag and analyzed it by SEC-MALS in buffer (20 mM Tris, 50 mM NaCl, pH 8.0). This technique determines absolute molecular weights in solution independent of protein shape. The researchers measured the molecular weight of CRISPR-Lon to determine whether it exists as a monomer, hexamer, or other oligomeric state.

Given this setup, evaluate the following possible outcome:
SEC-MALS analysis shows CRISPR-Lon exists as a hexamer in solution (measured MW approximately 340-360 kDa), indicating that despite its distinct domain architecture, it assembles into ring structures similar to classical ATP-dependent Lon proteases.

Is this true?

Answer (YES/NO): NO